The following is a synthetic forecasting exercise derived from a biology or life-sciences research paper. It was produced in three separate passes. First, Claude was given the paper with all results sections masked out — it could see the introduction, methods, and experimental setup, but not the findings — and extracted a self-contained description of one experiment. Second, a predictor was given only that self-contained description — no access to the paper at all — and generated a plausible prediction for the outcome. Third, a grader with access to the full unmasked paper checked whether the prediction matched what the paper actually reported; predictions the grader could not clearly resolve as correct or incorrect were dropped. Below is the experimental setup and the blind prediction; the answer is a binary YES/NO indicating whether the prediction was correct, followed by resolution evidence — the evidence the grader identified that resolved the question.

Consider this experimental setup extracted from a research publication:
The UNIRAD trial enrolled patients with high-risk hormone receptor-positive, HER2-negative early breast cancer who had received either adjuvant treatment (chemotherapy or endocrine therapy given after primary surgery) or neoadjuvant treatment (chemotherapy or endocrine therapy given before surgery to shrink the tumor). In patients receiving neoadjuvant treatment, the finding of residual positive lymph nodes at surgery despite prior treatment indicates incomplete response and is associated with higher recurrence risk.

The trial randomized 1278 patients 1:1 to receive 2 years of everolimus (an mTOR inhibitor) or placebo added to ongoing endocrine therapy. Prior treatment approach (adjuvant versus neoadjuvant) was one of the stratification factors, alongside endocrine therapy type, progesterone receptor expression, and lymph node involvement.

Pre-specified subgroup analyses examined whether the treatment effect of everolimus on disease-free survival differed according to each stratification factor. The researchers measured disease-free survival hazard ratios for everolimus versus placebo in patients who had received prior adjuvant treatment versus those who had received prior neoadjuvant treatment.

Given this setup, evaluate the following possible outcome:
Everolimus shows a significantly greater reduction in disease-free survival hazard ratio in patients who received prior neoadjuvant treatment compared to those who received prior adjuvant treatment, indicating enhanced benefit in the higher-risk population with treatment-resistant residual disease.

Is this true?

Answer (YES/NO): NO